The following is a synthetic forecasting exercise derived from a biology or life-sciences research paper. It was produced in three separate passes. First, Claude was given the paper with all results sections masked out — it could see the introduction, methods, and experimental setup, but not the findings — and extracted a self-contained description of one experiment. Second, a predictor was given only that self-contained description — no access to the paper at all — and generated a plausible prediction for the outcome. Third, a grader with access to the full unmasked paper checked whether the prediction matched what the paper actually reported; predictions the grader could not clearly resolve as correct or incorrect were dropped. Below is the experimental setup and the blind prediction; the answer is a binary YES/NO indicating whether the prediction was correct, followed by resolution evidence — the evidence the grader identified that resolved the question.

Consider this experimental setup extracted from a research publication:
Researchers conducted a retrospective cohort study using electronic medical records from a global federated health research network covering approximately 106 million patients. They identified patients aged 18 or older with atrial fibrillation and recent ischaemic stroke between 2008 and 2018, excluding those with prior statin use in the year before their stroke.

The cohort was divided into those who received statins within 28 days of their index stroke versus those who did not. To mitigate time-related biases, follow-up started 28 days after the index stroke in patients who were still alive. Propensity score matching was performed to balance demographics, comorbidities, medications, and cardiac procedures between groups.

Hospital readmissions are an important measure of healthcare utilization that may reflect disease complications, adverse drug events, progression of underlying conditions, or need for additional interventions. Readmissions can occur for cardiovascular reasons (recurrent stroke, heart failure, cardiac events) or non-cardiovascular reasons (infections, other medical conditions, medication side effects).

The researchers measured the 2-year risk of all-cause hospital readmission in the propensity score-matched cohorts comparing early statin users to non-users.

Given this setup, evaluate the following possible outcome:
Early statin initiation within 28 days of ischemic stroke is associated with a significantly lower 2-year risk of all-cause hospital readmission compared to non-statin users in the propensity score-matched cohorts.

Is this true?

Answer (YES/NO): YES